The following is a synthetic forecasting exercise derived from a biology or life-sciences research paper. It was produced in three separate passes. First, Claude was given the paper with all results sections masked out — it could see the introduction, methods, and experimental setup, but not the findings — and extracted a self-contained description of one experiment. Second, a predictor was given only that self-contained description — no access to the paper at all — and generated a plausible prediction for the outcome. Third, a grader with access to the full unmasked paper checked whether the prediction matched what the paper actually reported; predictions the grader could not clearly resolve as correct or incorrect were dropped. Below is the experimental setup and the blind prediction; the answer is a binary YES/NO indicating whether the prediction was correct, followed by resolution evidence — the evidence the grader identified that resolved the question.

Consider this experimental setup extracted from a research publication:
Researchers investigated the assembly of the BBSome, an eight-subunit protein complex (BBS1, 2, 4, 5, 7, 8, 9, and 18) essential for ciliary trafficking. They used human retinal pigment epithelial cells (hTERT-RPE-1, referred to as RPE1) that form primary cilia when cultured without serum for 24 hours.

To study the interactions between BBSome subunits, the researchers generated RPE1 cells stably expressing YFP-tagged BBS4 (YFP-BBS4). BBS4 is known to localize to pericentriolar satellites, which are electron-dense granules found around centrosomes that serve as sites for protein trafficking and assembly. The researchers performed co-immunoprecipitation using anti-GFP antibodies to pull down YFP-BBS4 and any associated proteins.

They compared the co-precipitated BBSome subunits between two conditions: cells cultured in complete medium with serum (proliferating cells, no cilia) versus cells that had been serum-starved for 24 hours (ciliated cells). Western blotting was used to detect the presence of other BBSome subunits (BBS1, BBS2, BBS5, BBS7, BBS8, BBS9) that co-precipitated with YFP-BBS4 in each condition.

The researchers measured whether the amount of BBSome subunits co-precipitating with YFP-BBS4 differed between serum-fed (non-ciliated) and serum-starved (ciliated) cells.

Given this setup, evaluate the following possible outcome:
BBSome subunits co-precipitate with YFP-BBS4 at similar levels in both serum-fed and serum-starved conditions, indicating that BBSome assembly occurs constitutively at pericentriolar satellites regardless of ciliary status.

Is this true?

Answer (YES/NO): NO